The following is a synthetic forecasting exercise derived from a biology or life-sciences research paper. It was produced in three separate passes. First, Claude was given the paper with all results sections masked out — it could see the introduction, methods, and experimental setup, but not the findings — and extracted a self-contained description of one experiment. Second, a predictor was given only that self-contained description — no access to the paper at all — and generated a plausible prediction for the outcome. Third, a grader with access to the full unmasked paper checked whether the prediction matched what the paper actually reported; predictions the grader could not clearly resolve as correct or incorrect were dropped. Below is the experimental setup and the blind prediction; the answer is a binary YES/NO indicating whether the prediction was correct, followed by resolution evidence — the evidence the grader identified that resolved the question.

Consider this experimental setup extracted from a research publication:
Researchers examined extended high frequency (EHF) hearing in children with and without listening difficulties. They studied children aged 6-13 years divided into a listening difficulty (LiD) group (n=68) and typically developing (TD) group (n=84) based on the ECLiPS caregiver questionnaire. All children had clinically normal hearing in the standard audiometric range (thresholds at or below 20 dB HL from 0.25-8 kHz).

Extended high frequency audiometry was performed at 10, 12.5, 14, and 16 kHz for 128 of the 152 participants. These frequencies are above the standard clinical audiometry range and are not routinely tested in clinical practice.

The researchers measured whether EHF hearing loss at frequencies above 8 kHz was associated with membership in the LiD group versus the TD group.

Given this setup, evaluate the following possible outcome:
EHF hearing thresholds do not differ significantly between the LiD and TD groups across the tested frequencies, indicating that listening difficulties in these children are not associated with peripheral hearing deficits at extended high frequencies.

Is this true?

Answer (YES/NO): NO